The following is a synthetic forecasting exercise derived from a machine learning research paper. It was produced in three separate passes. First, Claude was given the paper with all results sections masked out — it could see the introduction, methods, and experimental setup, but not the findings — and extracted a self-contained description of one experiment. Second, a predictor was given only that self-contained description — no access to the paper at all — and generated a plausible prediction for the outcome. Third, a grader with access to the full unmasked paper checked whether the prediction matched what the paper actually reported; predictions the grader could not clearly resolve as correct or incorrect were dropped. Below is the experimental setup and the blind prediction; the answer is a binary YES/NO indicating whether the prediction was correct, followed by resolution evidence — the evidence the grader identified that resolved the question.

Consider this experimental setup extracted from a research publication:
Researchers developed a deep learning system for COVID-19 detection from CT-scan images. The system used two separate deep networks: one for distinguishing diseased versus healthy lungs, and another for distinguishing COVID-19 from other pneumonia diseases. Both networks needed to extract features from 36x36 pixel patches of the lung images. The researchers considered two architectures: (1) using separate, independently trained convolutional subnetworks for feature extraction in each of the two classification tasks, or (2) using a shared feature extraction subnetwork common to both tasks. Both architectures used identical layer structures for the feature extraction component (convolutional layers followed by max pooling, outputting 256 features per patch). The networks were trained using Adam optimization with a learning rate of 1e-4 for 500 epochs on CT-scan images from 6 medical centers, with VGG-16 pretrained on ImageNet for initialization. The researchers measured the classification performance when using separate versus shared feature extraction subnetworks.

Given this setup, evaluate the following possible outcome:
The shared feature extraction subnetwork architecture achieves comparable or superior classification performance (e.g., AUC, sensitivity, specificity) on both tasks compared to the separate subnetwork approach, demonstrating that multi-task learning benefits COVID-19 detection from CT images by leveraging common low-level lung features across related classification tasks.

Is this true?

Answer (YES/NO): NO